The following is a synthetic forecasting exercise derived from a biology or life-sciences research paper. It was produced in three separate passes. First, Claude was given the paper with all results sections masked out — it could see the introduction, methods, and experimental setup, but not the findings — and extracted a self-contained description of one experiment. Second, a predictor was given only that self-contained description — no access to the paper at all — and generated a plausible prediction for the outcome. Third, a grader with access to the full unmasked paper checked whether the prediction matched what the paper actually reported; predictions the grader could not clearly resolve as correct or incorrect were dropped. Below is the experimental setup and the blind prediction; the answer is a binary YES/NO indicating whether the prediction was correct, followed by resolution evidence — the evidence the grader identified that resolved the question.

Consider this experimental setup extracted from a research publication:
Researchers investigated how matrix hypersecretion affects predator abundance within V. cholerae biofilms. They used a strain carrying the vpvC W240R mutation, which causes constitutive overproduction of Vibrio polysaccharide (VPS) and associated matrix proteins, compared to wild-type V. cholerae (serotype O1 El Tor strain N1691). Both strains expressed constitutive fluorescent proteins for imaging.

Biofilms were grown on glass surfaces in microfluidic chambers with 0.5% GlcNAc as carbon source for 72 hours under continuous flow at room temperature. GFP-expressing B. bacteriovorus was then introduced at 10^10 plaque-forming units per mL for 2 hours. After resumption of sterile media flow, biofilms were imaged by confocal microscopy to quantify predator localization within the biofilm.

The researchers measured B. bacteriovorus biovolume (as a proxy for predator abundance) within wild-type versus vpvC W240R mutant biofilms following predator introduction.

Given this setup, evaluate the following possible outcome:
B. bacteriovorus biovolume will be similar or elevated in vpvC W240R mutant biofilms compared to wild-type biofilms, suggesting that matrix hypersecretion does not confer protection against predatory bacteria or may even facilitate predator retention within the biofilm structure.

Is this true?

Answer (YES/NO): NO